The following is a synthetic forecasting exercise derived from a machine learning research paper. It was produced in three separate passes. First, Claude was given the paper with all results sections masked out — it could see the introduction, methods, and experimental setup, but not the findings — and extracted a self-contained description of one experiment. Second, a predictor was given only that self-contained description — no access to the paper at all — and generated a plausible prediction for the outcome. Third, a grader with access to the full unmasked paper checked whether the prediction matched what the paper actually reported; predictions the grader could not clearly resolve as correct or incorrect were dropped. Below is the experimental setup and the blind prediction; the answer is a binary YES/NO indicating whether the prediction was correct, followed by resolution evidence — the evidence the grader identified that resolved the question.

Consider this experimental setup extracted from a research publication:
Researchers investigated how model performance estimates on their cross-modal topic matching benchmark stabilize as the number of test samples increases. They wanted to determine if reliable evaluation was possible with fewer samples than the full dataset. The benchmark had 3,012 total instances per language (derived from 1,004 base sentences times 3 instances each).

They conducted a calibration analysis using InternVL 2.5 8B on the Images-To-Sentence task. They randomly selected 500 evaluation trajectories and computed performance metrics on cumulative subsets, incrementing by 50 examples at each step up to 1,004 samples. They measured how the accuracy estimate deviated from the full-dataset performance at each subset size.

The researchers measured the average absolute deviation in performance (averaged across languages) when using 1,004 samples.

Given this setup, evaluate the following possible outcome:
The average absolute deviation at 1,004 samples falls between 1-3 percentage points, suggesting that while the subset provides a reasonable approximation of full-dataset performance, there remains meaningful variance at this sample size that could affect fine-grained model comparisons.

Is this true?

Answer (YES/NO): NO